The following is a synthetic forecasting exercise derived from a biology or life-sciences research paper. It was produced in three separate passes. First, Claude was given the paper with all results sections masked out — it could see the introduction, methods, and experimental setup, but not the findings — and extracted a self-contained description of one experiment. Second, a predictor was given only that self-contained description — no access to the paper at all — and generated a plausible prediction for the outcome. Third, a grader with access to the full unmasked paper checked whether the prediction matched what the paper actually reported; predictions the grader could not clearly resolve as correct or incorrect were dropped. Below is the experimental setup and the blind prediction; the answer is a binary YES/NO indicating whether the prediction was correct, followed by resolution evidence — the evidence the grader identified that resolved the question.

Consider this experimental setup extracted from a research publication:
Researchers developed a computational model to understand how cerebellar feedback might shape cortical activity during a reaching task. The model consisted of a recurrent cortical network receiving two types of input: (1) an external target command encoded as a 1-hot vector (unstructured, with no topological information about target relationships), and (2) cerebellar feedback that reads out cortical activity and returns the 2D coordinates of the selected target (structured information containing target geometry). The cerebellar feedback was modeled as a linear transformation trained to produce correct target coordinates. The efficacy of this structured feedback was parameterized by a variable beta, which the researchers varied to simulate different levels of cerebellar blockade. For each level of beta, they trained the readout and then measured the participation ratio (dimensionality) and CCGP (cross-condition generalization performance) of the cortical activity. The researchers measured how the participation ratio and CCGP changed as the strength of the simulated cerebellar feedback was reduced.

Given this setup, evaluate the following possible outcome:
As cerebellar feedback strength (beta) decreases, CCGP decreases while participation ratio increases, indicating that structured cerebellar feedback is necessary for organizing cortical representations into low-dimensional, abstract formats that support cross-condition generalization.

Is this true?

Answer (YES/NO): YES